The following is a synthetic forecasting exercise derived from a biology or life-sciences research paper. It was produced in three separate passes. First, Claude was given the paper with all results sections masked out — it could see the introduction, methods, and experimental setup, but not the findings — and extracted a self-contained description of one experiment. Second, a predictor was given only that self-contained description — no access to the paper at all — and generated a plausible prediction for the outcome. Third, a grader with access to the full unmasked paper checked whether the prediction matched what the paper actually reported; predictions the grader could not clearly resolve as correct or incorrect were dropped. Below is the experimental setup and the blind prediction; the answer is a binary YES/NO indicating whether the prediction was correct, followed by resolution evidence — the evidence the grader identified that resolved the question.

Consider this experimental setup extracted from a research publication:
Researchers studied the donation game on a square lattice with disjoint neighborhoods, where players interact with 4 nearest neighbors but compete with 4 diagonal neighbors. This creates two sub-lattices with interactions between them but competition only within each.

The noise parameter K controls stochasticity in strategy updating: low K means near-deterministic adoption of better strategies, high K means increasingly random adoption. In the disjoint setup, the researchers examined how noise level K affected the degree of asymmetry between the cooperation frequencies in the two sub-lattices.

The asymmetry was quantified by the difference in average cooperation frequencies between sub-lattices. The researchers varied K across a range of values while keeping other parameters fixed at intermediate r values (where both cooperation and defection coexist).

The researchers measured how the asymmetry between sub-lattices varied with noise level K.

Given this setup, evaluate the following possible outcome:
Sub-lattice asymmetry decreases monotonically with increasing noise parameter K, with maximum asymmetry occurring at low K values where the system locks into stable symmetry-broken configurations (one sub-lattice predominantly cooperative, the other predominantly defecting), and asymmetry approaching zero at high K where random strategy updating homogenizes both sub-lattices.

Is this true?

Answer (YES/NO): NO